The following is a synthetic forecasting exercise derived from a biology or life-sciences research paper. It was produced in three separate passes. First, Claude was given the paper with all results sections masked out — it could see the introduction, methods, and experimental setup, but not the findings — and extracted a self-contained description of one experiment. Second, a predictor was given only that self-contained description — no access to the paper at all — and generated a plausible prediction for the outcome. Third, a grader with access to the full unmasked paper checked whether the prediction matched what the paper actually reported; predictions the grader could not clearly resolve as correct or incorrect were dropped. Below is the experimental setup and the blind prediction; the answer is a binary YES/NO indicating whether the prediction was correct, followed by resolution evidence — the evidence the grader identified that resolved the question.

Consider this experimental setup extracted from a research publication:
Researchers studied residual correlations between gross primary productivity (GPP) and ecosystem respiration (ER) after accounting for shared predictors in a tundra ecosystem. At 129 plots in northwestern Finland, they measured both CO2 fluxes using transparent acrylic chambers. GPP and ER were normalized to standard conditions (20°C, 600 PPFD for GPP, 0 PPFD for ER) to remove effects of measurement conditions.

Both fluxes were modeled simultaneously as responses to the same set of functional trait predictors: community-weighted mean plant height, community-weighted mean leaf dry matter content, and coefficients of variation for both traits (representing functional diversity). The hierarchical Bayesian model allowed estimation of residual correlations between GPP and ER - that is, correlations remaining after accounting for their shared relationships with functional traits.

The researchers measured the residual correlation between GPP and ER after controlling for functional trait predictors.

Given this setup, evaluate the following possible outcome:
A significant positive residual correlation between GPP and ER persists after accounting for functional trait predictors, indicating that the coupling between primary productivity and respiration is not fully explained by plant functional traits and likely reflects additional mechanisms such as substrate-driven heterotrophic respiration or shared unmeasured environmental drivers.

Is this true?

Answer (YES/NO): YES